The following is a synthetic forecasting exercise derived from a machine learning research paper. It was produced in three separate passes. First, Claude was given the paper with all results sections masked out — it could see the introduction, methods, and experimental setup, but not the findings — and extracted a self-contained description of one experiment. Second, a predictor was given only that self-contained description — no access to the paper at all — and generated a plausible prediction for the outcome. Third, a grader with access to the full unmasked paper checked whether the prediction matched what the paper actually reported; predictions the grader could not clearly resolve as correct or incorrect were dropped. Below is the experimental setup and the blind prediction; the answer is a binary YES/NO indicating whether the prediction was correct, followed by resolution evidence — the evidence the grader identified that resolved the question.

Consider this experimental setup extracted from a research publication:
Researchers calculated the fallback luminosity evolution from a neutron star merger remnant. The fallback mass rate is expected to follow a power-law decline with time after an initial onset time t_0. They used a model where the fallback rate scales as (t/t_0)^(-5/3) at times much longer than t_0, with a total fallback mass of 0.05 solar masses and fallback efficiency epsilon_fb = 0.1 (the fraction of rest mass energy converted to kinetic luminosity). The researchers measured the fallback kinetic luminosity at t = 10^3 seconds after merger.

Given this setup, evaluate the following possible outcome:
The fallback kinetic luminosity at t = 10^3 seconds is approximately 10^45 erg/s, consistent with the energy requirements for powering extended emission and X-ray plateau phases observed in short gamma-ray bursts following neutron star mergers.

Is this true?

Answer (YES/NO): NO